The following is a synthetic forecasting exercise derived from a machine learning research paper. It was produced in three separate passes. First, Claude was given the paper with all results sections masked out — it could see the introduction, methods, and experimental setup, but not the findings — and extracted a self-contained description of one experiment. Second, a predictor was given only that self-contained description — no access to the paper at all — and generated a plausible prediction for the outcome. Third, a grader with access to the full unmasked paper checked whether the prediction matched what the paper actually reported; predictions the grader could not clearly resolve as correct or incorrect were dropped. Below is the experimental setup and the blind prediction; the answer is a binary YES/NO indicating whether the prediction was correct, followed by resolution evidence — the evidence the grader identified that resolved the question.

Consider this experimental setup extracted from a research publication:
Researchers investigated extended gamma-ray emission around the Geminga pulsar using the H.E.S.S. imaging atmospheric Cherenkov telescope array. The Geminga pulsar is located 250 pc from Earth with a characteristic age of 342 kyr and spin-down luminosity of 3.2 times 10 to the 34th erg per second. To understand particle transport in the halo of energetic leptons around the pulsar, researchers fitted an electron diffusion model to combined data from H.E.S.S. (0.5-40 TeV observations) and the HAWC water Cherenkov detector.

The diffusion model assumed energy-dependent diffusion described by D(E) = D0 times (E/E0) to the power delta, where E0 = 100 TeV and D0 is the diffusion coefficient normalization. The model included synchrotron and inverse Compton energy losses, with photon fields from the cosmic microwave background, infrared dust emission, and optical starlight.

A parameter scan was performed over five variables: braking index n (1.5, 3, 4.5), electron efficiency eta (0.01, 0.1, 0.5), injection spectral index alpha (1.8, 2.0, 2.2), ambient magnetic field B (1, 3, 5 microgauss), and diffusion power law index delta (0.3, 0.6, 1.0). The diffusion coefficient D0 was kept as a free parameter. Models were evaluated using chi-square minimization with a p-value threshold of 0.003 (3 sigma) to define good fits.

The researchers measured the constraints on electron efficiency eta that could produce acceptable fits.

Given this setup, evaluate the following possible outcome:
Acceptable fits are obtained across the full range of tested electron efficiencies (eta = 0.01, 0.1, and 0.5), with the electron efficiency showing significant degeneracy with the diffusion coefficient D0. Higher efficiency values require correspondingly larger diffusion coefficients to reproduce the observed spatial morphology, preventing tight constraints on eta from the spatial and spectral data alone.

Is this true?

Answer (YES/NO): NO